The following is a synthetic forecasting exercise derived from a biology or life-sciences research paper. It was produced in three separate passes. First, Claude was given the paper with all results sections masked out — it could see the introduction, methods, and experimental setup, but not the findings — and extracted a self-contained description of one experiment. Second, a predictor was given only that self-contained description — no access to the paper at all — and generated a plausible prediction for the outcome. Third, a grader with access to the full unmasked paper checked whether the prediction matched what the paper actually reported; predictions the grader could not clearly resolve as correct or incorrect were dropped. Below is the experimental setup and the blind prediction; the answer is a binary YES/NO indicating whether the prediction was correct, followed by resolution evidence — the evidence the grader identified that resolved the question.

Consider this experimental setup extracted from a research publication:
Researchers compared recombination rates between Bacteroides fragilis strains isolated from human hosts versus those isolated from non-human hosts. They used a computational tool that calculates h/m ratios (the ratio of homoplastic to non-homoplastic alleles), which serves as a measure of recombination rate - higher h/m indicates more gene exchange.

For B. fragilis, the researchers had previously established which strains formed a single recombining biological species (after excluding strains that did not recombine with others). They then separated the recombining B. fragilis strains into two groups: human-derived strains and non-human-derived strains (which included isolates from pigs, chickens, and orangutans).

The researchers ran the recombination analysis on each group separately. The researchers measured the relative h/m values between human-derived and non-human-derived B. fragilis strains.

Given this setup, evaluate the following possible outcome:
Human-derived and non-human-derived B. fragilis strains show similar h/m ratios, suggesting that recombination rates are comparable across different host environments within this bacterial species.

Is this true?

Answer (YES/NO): NO